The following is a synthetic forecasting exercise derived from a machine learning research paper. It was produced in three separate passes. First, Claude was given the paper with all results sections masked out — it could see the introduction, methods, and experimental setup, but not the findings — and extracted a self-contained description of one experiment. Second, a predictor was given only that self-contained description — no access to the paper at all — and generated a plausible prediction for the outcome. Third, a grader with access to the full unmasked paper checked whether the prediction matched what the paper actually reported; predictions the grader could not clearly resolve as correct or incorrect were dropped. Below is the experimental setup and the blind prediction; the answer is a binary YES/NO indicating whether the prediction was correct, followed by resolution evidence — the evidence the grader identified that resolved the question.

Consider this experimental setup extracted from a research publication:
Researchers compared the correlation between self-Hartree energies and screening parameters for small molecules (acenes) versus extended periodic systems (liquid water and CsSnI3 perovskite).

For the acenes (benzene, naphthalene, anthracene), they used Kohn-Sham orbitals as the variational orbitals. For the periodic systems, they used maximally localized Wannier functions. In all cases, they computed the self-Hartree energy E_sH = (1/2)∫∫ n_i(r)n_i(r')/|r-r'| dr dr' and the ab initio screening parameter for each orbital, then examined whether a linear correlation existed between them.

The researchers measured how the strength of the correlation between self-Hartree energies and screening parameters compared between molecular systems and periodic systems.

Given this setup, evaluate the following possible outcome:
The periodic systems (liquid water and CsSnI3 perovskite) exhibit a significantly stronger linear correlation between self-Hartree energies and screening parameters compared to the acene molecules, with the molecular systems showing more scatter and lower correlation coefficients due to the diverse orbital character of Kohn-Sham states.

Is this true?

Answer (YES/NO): NO